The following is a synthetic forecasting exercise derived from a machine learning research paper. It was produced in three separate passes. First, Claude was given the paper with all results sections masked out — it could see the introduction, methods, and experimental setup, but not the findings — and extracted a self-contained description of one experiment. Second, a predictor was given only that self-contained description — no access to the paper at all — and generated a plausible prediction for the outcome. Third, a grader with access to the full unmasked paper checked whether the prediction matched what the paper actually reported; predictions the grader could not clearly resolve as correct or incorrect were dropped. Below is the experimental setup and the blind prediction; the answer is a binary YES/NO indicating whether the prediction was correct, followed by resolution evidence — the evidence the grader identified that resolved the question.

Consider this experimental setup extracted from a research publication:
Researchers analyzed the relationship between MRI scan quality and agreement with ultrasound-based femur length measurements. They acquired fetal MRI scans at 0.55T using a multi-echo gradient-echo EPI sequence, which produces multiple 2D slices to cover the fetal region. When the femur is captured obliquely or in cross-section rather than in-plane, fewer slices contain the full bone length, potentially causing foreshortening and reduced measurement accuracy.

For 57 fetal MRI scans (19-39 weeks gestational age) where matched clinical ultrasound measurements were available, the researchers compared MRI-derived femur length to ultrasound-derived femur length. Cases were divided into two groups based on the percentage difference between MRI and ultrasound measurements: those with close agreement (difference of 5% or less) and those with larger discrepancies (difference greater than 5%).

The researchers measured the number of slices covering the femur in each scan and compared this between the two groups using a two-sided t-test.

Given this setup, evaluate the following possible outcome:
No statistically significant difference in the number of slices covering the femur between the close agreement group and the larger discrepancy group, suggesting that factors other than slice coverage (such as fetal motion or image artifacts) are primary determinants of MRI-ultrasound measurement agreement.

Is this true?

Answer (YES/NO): NO